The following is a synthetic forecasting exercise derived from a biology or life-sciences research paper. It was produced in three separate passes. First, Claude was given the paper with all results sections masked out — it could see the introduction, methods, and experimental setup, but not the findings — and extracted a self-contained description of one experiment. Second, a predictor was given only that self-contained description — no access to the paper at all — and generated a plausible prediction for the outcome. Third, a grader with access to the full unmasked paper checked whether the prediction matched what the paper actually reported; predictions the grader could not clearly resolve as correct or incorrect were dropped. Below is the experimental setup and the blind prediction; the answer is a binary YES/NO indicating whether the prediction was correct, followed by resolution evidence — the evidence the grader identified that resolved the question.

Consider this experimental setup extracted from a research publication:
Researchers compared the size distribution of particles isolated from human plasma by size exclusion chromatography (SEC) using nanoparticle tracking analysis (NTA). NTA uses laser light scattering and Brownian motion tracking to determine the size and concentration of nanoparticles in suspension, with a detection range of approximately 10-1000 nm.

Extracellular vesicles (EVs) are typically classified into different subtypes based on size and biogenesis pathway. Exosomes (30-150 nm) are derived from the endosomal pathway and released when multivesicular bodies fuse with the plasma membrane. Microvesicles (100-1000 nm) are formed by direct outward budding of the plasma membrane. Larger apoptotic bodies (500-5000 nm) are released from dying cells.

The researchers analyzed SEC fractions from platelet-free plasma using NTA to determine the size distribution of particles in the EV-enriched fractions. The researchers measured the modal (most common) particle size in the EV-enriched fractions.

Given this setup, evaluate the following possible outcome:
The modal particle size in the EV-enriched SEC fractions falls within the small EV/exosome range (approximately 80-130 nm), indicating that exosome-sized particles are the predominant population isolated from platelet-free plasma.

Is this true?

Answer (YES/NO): YES